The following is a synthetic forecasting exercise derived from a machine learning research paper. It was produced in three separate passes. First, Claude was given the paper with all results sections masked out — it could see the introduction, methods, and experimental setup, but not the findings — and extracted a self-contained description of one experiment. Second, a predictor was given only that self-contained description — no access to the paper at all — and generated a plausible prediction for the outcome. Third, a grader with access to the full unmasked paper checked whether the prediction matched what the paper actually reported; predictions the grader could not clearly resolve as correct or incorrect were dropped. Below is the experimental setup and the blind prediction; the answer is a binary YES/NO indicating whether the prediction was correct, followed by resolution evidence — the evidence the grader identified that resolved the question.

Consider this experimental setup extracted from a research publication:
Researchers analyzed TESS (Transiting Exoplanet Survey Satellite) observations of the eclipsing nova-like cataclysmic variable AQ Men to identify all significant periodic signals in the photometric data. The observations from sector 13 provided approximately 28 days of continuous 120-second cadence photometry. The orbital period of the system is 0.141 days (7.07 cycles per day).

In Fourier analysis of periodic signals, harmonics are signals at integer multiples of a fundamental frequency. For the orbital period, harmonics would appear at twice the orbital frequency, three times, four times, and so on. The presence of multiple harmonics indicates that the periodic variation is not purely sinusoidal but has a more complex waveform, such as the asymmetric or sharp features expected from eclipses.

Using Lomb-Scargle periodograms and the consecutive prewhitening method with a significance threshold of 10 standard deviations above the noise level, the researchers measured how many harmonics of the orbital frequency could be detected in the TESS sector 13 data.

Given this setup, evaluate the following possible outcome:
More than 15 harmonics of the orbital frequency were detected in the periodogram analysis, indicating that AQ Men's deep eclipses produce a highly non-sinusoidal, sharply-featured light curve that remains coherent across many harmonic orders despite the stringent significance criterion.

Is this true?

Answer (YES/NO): NO